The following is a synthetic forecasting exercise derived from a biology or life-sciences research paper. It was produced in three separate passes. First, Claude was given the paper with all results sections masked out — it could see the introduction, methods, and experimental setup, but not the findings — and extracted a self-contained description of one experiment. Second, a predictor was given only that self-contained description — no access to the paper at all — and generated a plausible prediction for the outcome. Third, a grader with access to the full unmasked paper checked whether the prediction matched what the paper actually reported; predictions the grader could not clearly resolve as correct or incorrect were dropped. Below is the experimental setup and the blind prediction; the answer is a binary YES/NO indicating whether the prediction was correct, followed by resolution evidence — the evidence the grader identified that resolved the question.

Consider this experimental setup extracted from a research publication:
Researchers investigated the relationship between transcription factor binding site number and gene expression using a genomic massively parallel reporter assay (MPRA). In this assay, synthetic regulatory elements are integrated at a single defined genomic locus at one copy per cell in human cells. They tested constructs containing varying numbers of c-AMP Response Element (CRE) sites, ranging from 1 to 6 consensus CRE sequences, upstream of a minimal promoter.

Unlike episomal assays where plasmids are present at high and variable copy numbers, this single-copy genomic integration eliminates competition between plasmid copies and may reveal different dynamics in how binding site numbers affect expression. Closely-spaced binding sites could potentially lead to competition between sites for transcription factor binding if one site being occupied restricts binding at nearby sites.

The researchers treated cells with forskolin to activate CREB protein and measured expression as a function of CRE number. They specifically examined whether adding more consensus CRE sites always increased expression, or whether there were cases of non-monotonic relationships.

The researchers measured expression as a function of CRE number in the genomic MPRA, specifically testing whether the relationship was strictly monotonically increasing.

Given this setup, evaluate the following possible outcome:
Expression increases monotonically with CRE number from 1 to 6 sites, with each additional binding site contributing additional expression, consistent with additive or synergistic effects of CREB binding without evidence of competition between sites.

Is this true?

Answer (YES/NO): NO